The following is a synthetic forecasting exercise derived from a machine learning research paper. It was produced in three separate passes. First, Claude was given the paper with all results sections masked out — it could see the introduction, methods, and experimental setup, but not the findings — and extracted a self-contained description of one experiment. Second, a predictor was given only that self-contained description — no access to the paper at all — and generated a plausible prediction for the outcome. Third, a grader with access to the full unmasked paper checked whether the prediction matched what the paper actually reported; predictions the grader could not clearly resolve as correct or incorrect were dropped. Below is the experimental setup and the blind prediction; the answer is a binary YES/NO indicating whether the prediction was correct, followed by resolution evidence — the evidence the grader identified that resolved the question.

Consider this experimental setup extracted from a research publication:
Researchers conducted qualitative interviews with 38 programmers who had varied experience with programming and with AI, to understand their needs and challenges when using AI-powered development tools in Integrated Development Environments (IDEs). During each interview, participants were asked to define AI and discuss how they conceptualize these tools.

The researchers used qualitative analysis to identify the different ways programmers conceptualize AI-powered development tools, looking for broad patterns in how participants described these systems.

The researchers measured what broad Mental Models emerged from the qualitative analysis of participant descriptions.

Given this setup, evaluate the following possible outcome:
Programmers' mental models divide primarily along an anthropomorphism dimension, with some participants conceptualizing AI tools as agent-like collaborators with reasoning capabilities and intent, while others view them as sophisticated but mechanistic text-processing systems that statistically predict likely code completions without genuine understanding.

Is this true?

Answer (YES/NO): YES